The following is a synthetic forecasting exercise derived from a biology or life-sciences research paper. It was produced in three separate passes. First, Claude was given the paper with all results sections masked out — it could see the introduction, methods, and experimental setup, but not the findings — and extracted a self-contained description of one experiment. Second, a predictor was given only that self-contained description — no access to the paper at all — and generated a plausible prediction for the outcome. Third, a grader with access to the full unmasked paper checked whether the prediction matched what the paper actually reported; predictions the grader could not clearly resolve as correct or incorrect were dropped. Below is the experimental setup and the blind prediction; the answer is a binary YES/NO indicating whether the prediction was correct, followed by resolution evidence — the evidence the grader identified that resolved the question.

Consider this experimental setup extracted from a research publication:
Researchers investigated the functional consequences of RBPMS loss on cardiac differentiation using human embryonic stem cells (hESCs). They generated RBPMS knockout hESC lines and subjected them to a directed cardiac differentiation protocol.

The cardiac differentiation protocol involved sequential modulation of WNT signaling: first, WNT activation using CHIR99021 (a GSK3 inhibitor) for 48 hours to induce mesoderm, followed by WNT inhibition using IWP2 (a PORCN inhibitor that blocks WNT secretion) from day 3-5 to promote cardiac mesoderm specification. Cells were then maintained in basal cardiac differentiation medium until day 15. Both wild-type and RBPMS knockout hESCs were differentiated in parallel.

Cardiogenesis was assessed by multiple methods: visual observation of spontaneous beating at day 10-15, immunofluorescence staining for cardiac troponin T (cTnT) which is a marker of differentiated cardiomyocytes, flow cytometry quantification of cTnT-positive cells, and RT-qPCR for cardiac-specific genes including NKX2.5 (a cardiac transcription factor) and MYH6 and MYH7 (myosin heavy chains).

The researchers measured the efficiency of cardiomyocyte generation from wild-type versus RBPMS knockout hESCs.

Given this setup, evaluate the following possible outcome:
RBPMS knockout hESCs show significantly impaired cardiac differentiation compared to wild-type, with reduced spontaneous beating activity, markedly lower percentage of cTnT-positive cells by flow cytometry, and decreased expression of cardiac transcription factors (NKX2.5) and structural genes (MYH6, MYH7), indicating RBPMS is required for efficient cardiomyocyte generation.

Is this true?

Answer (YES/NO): YES